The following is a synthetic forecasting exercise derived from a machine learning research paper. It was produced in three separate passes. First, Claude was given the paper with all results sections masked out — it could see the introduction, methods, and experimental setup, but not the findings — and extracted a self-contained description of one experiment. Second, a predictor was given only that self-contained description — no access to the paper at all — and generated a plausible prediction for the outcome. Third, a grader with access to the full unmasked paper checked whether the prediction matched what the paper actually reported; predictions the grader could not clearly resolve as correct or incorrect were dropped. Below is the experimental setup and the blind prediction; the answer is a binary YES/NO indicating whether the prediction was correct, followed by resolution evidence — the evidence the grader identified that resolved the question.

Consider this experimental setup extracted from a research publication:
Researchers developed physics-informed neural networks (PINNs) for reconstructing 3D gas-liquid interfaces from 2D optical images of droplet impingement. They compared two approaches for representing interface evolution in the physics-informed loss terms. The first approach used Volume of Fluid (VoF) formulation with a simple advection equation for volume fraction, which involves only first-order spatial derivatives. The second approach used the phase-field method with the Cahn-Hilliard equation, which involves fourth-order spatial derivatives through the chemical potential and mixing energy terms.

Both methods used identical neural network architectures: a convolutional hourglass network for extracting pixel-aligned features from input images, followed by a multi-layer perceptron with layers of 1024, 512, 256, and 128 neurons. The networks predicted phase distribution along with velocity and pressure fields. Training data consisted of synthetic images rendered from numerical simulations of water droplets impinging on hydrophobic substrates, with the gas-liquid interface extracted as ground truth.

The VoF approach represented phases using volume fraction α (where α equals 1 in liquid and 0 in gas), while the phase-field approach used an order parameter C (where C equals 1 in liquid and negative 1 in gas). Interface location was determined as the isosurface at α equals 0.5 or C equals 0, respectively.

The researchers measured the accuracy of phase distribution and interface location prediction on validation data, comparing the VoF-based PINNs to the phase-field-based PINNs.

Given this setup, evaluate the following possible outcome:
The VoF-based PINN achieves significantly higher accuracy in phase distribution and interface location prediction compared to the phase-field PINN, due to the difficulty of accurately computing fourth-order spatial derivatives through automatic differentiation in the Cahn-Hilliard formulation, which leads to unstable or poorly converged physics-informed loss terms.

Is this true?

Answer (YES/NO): NO